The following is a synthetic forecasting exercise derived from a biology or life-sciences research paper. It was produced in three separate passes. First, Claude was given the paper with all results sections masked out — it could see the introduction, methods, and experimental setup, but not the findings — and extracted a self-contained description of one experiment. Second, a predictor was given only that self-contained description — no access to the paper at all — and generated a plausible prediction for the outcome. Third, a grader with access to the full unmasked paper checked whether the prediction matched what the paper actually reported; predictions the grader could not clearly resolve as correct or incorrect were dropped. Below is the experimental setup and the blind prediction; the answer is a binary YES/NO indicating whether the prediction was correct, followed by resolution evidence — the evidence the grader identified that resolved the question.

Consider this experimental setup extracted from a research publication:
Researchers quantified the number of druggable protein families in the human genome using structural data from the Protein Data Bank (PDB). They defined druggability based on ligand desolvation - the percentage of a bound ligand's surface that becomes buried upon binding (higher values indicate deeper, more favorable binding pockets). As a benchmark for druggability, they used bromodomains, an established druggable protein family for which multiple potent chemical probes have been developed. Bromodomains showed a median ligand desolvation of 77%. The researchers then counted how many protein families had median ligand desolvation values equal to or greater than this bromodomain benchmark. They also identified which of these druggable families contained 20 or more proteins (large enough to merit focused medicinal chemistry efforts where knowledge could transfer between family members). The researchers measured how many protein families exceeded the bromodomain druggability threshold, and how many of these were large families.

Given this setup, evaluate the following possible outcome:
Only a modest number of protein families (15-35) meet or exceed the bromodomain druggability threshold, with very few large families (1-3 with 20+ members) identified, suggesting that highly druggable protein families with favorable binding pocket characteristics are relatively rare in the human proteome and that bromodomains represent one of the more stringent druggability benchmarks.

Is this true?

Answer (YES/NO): NO